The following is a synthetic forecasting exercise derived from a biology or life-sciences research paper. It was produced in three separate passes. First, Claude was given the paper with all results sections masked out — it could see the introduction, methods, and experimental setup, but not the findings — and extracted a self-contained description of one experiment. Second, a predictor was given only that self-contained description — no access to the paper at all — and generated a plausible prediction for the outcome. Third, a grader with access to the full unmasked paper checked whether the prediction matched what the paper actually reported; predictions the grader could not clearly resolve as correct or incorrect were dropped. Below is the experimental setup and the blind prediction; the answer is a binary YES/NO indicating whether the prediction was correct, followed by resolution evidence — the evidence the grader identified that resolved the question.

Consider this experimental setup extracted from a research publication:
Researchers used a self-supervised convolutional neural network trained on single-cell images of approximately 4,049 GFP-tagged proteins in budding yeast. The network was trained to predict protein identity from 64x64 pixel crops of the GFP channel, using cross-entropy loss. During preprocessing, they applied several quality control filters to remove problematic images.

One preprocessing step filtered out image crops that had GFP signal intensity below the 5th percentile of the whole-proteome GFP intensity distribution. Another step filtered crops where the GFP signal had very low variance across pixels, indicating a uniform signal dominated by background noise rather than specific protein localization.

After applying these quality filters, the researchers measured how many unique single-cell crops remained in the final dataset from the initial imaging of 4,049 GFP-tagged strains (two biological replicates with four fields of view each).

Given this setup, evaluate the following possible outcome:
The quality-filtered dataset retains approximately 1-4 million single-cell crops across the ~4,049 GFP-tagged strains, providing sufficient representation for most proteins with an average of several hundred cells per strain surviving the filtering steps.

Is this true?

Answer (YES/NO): YES